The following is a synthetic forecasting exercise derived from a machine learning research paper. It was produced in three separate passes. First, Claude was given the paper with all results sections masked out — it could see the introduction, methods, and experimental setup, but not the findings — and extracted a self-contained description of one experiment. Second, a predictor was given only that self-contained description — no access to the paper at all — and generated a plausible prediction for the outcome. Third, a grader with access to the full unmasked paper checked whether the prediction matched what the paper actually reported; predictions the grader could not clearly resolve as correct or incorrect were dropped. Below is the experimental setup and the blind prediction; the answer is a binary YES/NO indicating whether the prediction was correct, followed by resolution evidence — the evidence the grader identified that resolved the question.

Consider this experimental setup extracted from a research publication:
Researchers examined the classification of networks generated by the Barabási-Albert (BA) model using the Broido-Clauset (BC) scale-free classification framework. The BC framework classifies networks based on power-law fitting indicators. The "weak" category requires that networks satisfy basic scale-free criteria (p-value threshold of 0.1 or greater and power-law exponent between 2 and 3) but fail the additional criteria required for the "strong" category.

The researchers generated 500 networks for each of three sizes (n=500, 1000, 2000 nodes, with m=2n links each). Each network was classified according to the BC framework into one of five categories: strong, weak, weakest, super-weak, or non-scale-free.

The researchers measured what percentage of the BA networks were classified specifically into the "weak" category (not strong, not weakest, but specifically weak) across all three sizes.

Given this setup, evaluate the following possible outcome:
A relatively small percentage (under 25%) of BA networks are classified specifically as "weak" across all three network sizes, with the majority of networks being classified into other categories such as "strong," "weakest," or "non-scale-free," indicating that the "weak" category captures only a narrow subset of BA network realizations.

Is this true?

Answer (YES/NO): YES